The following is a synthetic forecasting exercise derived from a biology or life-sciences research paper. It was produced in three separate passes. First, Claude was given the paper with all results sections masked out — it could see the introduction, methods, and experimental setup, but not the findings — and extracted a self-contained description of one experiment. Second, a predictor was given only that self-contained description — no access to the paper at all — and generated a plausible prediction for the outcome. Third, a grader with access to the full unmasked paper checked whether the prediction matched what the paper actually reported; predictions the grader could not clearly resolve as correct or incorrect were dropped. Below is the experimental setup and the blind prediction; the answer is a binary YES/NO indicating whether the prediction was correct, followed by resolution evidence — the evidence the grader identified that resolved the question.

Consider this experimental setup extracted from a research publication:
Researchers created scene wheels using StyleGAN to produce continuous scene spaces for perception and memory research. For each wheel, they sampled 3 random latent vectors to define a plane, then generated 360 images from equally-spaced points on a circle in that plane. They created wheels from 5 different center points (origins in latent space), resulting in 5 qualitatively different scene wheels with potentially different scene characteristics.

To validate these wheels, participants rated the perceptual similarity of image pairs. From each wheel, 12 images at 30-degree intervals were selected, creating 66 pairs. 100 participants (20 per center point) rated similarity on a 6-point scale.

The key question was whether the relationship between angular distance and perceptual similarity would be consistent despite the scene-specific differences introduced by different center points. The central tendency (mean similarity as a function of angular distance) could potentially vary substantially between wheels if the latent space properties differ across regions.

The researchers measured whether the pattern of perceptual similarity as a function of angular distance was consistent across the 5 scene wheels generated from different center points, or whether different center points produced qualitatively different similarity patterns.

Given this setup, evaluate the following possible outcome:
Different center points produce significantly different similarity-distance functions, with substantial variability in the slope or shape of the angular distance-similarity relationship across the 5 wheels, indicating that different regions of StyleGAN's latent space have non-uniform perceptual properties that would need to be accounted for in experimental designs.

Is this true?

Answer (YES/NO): NO